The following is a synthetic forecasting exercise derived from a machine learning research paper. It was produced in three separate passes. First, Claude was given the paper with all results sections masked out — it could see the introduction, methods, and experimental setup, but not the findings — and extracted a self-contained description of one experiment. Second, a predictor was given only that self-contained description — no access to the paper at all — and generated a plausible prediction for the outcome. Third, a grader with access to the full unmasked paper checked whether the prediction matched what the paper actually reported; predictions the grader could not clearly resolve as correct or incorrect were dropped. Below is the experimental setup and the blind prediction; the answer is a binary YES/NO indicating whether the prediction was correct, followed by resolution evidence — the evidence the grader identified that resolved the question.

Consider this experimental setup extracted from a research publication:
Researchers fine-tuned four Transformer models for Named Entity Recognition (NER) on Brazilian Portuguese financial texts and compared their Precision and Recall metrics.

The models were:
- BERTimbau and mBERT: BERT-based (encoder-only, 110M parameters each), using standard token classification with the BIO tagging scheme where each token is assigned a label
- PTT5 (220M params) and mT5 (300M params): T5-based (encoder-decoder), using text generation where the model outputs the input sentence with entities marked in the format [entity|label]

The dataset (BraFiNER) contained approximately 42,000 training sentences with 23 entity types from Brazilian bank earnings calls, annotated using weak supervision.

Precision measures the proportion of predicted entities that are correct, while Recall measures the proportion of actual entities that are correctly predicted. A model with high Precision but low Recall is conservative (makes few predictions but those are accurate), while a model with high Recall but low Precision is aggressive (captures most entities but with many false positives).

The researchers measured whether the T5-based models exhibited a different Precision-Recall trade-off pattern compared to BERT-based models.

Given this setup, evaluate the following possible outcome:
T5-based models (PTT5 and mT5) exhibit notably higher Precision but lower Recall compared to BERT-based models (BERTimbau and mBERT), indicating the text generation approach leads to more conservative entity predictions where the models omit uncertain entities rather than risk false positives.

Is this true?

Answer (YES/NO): NO